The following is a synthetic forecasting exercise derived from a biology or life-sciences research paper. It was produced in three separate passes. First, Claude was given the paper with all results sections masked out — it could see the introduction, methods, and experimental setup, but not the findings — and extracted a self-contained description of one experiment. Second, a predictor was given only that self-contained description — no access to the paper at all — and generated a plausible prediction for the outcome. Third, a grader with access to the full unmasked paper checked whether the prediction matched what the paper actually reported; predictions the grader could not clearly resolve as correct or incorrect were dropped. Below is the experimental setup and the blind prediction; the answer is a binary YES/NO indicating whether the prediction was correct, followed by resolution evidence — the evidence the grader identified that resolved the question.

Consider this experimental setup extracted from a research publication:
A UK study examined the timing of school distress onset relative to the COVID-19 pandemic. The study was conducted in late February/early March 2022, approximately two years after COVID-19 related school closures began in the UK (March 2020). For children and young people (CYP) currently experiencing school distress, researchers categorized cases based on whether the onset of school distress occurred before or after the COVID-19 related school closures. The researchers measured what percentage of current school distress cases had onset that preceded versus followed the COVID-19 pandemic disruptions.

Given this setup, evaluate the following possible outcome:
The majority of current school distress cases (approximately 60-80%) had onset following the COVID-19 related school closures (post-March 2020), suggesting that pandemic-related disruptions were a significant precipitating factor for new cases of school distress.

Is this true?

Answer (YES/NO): NO